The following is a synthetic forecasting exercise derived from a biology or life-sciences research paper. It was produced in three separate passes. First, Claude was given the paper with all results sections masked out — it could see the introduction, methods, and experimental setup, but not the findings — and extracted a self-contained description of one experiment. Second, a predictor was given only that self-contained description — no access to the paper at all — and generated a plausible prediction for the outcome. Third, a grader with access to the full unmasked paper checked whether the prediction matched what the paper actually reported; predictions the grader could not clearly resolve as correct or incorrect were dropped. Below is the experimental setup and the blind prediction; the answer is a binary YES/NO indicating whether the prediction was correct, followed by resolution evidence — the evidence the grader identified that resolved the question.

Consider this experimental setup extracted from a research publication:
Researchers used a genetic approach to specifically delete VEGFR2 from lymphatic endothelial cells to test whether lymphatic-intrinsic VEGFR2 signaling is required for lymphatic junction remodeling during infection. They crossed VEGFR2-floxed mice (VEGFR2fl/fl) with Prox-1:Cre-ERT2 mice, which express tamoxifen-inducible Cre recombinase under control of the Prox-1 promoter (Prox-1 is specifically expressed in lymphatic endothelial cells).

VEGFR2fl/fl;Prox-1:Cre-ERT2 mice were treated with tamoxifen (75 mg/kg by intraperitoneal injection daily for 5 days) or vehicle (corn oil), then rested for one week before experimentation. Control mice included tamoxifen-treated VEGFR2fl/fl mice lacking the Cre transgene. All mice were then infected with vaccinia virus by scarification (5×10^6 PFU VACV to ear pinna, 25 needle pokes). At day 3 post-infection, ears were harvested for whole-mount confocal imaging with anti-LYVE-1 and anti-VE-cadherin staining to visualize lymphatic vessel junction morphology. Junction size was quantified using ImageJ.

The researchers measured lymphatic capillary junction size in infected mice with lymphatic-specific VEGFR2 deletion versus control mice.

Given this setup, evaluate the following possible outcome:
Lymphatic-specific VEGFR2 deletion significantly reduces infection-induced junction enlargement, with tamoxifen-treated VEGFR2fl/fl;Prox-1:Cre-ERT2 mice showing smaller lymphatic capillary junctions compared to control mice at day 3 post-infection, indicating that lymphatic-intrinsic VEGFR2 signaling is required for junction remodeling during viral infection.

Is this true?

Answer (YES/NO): NO